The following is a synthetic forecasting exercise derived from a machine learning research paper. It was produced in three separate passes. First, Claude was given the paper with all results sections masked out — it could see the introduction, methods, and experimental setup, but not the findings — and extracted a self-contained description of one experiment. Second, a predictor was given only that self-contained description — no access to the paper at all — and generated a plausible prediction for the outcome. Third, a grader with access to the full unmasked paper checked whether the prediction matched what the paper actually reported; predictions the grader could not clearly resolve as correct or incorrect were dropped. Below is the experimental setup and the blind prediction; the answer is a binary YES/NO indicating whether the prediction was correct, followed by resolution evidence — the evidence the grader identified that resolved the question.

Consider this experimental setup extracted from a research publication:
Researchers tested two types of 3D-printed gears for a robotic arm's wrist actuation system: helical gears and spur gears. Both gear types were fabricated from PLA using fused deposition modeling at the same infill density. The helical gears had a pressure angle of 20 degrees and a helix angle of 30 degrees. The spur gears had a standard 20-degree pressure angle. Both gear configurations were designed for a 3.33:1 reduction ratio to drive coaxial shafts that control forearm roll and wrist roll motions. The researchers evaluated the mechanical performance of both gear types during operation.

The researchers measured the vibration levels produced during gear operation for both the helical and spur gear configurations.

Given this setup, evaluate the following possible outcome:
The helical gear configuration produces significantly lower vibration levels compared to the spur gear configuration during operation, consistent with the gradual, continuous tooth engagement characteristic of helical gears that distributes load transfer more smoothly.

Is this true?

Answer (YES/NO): YES